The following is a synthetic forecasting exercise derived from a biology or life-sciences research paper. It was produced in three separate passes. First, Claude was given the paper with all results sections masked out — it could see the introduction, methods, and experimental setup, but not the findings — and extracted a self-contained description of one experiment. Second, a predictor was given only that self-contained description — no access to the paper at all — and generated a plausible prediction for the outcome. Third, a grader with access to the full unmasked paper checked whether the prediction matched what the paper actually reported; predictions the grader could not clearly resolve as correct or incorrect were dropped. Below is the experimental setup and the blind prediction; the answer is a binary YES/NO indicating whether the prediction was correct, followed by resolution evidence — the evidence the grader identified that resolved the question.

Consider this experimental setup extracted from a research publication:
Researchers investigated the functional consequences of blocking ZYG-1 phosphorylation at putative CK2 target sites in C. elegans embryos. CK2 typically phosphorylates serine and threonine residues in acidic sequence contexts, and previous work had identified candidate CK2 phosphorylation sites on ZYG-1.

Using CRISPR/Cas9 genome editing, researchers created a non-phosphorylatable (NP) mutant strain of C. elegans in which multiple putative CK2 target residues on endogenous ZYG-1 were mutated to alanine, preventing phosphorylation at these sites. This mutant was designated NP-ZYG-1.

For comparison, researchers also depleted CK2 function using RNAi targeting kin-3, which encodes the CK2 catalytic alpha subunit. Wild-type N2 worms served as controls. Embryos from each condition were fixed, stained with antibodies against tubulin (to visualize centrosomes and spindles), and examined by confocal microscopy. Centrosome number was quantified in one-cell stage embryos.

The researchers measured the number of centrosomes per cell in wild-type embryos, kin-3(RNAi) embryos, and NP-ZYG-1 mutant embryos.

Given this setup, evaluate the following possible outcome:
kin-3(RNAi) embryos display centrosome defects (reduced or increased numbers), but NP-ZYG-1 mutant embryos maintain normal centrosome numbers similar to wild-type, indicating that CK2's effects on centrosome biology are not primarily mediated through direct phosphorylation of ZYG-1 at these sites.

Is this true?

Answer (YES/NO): NO